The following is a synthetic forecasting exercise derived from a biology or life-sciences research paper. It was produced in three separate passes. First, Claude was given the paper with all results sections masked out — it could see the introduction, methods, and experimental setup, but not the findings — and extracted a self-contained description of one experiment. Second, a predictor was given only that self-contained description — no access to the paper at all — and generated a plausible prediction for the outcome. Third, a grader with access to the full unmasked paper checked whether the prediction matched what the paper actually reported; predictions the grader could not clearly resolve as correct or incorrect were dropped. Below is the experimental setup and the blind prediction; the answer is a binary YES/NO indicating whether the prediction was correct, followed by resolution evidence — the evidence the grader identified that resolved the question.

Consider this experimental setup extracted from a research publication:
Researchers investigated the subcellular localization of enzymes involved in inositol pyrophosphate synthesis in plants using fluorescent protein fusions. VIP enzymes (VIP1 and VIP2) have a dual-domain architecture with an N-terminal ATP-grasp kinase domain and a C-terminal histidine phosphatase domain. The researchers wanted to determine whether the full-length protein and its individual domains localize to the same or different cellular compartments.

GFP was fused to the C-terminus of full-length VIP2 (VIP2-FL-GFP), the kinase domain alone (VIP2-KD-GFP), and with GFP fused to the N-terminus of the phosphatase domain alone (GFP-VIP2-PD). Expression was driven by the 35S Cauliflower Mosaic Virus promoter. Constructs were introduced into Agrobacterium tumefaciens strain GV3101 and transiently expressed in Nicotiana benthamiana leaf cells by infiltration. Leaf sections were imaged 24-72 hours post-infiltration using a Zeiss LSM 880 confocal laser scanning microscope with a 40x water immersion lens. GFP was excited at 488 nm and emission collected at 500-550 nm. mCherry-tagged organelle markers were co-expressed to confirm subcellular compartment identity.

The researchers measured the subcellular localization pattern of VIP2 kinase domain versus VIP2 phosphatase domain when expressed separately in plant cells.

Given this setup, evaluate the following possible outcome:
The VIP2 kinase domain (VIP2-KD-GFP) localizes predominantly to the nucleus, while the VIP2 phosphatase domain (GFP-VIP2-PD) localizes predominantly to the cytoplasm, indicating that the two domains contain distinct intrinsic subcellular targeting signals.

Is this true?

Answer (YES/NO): NO